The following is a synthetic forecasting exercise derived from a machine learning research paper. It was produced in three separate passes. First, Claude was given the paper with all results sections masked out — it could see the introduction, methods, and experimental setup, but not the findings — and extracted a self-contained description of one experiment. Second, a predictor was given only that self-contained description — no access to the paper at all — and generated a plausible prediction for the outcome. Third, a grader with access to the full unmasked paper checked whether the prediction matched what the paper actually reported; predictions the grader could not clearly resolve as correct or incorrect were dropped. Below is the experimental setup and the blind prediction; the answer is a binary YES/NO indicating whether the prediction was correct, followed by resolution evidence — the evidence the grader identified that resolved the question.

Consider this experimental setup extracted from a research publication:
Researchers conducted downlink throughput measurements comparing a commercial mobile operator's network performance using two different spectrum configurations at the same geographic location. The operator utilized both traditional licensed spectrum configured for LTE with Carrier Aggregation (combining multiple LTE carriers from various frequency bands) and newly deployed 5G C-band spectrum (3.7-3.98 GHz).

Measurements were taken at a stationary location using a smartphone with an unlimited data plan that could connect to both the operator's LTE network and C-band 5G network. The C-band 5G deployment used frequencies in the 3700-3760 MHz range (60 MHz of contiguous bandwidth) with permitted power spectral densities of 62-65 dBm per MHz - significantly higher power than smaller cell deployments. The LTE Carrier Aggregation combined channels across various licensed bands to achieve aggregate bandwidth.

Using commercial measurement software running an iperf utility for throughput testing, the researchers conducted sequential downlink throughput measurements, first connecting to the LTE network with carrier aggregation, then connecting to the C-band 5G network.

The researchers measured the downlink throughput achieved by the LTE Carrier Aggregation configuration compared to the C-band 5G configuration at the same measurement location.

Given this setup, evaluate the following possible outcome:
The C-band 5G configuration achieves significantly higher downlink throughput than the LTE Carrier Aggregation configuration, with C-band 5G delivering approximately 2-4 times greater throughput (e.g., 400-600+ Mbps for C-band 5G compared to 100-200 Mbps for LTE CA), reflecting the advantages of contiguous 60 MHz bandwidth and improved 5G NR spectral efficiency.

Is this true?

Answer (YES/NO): NO